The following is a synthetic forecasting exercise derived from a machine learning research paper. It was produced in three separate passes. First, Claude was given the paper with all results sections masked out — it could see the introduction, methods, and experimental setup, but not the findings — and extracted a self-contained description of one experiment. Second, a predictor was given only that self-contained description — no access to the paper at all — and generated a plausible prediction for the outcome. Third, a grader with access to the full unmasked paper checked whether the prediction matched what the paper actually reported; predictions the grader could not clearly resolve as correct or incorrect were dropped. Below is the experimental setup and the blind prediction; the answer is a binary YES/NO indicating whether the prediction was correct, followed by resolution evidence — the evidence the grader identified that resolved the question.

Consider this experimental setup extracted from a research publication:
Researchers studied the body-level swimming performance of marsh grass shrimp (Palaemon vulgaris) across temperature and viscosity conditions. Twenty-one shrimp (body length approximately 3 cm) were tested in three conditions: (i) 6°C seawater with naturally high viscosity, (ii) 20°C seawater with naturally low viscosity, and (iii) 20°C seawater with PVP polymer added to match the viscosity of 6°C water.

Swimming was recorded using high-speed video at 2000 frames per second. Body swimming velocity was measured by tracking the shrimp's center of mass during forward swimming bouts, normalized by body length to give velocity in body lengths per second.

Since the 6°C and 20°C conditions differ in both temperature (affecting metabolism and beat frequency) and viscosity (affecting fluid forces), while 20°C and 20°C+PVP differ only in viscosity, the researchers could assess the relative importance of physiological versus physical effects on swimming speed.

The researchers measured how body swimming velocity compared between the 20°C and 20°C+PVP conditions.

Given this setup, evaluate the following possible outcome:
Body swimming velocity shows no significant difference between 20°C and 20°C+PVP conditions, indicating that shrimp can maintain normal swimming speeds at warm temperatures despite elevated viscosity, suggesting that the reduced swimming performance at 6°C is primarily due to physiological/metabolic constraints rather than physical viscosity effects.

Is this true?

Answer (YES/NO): YES